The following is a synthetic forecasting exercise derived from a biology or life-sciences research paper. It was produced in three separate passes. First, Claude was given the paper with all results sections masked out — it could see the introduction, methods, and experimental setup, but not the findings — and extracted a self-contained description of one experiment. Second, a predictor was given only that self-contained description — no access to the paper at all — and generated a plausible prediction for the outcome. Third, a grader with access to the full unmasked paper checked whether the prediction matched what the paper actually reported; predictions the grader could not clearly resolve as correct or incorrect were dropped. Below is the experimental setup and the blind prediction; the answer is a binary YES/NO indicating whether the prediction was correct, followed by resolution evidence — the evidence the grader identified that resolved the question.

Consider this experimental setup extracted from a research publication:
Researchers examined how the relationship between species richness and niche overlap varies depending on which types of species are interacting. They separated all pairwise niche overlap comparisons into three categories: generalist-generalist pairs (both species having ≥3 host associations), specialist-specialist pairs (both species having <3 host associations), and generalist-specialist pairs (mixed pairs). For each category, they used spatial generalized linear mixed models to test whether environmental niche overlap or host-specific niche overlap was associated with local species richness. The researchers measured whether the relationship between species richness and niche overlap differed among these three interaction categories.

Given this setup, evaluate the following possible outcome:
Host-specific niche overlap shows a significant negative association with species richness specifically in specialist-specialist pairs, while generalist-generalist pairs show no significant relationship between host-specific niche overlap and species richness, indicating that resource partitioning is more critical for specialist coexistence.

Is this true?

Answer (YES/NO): NO